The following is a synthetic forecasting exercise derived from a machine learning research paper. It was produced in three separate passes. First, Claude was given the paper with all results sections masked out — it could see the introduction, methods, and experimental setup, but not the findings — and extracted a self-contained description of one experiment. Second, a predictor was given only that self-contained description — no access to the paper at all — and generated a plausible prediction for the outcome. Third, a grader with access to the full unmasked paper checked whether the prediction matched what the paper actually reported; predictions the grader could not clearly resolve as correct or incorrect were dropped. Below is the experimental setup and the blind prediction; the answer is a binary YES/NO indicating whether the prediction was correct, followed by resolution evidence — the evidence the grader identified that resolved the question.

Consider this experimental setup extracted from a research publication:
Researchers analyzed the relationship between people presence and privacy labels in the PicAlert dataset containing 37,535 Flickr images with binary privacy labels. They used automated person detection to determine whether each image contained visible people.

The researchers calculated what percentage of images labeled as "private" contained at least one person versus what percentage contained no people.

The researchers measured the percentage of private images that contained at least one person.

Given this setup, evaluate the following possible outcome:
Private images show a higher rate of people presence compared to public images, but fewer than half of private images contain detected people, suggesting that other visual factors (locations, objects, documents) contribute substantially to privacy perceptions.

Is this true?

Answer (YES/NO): NO